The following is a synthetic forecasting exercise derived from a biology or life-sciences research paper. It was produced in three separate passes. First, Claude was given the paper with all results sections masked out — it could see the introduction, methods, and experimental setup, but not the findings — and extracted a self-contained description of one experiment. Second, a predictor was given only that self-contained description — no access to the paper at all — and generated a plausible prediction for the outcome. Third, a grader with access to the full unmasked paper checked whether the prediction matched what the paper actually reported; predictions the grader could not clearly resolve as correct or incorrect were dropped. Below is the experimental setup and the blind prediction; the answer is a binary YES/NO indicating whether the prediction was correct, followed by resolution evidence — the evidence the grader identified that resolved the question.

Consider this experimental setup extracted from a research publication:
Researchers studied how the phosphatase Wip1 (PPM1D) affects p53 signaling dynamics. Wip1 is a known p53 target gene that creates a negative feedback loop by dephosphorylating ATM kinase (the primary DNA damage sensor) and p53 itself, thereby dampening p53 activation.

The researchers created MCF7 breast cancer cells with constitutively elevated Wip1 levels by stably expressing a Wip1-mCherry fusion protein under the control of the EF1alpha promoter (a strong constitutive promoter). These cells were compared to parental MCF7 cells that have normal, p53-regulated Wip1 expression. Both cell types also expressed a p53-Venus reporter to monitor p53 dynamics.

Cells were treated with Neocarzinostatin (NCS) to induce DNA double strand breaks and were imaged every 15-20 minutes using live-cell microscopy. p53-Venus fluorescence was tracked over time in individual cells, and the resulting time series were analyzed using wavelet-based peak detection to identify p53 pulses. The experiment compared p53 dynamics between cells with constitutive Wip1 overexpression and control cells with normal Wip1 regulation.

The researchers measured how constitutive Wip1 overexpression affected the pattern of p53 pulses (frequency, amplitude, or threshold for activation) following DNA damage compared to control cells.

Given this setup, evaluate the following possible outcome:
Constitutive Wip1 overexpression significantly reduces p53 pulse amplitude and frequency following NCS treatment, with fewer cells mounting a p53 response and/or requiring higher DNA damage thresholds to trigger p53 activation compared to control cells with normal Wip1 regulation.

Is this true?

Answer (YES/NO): NO